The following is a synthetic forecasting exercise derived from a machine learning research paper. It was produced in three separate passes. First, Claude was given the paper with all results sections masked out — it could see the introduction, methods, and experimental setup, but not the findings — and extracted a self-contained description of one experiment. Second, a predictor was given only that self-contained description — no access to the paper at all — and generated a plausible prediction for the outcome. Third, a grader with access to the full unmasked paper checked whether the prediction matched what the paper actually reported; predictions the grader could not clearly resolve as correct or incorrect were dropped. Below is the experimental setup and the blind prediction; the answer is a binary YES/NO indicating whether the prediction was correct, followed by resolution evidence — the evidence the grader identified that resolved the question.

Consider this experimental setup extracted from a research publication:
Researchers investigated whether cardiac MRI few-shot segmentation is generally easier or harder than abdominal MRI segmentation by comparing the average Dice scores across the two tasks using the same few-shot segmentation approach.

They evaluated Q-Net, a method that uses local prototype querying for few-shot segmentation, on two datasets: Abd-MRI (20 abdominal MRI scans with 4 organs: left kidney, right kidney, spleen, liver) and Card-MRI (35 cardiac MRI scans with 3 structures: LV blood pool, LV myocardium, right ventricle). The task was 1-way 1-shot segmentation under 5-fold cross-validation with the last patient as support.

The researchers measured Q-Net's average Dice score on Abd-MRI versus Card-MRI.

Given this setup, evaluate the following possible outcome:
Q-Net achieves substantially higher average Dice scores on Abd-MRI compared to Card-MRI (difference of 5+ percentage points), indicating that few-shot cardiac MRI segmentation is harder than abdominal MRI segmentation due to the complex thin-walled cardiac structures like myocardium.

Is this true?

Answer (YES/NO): NO